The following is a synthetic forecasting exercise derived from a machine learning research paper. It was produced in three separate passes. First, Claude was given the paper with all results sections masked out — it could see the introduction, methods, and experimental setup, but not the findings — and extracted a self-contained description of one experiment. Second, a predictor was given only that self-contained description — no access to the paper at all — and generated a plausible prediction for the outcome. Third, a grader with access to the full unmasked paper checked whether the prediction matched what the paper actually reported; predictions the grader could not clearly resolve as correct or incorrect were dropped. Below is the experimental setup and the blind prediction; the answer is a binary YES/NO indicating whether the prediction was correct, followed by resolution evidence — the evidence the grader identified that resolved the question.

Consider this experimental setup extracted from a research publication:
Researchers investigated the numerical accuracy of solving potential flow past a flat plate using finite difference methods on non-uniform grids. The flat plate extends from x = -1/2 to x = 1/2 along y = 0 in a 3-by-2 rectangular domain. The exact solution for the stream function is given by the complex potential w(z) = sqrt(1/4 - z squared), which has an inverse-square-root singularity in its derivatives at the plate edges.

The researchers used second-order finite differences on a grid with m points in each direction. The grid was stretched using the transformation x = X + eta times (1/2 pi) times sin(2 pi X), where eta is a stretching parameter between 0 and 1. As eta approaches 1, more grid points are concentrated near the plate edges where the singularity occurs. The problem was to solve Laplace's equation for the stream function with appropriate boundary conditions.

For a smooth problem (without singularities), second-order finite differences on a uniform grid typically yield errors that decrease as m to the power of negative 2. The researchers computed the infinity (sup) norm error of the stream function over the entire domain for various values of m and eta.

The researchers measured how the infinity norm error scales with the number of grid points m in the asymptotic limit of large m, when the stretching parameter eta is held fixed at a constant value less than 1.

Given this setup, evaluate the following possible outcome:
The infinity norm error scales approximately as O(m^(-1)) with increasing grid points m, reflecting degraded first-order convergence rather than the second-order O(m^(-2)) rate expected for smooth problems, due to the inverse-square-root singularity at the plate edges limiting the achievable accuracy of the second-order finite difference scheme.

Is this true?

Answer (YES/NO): NO